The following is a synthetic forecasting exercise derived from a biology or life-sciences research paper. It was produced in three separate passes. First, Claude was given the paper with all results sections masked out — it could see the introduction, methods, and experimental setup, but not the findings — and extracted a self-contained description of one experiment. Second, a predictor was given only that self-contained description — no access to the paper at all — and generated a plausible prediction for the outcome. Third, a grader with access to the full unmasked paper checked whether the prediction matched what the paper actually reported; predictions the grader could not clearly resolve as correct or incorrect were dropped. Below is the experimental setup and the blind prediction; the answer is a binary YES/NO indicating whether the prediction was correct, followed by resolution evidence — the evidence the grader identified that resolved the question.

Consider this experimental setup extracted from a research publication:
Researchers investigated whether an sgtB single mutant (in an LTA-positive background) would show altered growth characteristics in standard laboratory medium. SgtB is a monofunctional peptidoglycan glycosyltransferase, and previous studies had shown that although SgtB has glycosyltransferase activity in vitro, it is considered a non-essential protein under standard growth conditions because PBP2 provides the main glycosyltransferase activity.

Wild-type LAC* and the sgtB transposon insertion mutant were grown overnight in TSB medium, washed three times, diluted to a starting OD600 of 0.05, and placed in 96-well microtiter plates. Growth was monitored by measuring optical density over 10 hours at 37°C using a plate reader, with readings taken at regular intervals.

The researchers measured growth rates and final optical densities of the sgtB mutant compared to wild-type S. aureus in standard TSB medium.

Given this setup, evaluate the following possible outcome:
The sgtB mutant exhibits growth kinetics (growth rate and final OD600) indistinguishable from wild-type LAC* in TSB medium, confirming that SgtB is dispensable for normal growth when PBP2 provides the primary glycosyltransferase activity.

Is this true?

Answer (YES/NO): YES